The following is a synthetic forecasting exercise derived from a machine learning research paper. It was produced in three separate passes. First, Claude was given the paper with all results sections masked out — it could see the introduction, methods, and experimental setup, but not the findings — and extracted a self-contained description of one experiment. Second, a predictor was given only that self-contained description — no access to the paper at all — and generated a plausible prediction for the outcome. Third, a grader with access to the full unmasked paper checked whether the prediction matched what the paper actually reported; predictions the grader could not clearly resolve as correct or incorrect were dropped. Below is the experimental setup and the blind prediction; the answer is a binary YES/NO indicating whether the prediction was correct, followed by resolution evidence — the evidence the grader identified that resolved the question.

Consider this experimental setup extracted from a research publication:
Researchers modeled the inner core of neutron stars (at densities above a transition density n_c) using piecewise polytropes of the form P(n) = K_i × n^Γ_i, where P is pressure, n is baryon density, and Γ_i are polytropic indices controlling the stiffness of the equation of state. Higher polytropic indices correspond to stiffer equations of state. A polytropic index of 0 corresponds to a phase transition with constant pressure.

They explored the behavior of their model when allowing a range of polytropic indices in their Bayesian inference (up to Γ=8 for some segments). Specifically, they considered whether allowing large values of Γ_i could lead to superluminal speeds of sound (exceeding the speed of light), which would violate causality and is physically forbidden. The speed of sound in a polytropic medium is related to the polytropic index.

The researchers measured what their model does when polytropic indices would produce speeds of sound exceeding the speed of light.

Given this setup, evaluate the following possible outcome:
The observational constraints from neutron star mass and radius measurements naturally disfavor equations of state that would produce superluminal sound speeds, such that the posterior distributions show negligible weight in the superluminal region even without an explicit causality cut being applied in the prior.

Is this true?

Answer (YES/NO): NO